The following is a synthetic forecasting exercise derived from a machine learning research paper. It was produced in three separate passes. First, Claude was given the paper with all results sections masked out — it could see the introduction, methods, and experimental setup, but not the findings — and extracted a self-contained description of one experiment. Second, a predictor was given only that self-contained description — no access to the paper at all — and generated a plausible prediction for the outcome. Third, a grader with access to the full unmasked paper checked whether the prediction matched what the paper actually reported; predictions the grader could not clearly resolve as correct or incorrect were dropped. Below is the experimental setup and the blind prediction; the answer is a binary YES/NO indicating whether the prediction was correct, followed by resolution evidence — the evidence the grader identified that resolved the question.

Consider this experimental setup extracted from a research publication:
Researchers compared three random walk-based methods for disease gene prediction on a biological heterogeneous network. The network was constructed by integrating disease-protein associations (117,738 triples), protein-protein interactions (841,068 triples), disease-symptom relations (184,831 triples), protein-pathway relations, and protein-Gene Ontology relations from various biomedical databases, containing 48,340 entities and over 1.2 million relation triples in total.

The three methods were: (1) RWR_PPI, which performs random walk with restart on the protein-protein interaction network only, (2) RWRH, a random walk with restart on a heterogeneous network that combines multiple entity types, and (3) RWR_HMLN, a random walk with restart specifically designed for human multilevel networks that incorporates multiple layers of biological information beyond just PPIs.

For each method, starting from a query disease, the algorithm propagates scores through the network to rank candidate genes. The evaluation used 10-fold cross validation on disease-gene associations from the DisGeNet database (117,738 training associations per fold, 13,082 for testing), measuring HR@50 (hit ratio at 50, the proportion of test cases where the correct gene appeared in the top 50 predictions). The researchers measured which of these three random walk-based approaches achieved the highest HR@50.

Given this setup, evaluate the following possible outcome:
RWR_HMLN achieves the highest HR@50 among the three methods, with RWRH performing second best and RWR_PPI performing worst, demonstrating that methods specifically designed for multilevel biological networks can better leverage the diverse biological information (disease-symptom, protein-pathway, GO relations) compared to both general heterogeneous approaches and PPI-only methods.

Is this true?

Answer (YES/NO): YES